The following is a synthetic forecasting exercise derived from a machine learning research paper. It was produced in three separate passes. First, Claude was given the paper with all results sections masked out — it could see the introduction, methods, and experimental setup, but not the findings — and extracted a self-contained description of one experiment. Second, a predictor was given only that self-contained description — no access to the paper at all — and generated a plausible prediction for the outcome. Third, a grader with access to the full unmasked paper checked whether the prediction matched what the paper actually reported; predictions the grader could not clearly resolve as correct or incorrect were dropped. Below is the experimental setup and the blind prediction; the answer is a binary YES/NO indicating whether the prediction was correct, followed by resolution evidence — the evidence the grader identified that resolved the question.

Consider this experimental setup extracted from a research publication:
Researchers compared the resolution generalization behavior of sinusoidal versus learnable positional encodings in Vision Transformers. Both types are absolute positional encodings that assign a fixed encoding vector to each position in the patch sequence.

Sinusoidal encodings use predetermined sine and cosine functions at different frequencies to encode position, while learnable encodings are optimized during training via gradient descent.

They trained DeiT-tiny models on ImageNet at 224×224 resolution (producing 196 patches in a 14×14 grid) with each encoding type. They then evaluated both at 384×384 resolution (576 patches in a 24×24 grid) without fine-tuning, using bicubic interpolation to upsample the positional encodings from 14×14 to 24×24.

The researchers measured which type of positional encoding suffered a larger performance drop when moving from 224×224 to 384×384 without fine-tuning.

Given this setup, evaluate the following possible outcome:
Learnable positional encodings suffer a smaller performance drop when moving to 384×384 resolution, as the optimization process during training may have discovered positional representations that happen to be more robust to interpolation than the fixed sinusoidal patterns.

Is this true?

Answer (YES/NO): YES